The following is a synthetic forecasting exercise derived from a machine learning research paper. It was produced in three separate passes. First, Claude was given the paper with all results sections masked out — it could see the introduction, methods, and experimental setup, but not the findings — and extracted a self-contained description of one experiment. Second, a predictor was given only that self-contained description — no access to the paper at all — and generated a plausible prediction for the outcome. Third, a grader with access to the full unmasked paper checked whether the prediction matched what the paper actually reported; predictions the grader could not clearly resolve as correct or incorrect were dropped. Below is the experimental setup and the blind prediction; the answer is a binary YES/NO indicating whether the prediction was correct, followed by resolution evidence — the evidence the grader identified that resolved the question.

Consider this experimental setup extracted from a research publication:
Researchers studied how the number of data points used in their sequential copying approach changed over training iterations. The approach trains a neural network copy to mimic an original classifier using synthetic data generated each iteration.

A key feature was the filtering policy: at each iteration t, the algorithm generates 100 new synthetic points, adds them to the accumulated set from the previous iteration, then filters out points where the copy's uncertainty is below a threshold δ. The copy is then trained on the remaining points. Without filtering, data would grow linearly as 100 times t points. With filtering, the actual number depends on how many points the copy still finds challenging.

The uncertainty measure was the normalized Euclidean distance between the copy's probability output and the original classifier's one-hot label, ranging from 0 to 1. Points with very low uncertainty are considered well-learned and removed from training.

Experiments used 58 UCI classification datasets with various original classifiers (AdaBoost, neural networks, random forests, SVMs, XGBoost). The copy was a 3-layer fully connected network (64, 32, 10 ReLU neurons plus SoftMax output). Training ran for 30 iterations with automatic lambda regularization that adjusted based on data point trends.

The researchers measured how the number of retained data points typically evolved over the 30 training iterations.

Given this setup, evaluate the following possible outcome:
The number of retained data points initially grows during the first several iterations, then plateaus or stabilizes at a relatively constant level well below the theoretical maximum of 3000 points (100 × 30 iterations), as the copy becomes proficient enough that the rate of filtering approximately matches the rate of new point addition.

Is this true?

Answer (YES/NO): YES